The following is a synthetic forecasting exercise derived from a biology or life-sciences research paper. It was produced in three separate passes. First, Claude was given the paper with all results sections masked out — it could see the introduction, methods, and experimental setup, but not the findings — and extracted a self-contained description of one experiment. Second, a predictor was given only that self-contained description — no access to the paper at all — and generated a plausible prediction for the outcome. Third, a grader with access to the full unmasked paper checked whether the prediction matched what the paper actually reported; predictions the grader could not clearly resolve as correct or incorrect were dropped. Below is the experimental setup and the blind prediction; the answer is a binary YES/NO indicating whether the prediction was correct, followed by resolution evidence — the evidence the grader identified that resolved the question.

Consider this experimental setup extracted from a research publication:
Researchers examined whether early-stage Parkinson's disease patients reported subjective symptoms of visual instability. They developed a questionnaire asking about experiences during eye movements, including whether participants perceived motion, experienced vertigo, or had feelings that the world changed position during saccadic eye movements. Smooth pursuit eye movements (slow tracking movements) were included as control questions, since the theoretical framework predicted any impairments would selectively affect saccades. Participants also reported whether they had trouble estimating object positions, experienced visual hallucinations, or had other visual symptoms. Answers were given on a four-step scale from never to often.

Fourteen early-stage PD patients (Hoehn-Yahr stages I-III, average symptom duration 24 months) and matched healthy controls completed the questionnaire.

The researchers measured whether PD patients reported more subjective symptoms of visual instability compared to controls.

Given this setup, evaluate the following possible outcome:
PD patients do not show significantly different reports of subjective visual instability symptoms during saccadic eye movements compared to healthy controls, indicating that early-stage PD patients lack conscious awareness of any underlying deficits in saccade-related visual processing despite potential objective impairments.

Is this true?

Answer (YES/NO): YES